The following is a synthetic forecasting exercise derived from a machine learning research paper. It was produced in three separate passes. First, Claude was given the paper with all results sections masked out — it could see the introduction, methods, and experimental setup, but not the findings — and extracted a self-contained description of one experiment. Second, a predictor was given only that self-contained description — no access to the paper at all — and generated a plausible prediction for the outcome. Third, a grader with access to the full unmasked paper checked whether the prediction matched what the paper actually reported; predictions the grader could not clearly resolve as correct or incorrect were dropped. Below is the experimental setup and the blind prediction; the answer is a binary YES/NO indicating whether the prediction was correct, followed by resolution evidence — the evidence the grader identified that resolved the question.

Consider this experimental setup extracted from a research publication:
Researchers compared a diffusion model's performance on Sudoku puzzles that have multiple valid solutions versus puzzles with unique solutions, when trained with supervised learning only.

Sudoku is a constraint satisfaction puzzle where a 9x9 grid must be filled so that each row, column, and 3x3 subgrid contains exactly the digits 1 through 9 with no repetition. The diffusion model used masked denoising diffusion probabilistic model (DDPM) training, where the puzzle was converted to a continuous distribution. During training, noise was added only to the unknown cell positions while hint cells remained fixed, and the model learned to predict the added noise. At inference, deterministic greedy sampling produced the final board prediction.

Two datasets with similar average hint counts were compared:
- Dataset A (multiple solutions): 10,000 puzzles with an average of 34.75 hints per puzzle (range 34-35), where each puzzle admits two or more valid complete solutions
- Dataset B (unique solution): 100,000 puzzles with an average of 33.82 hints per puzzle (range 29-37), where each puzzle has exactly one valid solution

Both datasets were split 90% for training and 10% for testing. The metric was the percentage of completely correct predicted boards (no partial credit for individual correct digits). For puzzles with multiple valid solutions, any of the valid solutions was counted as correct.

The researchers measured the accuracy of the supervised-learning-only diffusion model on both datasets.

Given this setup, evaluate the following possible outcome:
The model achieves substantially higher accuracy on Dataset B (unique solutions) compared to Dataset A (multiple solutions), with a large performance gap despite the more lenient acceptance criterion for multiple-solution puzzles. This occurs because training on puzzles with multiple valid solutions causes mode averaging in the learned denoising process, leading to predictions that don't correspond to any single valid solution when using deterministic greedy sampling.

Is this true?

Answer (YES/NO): NO